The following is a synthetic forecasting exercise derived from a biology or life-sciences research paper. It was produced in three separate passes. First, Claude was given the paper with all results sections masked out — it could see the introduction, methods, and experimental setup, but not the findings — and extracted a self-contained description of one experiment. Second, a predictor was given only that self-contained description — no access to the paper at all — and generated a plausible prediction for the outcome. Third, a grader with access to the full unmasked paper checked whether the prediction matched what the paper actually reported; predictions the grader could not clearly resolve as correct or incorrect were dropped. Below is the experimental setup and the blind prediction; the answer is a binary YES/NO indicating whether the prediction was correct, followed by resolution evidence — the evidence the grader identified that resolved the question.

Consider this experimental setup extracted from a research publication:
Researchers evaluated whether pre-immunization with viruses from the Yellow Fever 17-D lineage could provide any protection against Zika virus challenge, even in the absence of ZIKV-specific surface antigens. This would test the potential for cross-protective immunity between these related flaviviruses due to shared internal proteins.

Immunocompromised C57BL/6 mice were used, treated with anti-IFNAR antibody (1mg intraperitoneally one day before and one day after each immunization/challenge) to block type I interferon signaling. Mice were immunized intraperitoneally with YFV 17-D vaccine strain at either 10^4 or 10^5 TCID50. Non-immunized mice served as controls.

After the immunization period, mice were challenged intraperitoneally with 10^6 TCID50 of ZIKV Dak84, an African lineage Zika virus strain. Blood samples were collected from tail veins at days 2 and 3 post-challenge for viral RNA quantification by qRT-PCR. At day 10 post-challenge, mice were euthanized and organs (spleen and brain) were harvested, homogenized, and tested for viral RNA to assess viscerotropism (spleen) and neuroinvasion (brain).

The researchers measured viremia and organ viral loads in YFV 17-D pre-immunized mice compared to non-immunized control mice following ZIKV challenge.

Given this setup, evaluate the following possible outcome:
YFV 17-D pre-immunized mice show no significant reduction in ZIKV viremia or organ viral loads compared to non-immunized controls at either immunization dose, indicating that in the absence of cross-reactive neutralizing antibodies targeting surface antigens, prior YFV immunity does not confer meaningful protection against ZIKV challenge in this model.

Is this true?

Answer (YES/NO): YES